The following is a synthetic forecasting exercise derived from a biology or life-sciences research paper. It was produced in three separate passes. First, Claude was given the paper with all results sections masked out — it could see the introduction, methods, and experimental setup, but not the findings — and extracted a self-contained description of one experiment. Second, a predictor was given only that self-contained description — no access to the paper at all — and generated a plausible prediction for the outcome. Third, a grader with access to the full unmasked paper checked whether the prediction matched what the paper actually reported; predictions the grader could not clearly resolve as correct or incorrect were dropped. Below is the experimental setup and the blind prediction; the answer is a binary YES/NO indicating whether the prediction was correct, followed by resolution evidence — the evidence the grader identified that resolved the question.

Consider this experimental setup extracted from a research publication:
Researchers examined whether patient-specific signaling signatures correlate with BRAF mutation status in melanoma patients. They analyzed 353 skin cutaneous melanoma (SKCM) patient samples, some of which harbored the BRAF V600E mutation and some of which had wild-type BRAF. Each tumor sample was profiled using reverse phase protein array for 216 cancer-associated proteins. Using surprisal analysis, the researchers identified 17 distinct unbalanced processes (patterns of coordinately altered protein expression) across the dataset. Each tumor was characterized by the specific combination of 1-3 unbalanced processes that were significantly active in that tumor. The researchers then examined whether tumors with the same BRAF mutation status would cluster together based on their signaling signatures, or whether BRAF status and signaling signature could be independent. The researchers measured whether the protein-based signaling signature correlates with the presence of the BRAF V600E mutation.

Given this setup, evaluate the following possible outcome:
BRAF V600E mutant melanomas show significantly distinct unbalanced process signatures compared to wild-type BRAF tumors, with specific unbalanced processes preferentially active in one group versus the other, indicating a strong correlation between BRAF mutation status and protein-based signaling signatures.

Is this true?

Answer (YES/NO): NO